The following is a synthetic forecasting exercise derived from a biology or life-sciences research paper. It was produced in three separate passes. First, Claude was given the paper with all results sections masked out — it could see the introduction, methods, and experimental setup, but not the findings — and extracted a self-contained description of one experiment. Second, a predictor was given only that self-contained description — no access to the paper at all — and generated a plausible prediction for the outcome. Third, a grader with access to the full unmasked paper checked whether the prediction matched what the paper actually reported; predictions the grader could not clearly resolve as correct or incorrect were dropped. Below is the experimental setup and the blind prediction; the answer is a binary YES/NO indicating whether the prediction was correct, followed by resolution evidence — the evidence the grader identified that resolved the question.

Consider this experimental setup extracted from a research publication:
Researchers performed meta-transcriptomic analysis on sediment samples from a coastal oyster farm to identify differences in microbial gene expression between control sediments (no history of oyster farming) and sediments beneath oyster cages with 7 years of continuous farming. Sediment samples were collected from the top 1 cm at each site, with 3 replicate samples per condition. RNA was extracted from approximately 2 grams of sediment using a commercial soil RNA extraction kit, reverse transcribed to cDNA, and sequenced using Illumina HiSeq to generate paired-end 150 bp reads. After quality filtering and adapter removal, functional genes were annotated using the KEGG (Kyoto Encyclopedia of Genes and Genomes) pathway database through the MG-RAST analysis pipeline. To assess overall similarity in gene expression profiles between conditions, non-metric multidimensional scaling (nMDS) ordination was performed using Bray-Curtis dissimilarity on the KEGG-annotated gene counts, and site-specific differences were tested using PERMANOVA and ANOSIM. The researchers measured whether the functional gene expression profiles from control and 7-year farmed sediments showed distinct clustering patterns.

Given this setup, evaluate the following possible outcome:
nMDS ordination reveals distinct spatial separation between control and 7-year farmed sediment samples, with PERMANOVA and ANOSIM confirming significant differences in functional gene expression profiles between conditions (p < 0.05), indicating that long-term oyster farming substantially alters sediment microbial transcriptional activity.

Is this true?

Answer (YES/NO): NO